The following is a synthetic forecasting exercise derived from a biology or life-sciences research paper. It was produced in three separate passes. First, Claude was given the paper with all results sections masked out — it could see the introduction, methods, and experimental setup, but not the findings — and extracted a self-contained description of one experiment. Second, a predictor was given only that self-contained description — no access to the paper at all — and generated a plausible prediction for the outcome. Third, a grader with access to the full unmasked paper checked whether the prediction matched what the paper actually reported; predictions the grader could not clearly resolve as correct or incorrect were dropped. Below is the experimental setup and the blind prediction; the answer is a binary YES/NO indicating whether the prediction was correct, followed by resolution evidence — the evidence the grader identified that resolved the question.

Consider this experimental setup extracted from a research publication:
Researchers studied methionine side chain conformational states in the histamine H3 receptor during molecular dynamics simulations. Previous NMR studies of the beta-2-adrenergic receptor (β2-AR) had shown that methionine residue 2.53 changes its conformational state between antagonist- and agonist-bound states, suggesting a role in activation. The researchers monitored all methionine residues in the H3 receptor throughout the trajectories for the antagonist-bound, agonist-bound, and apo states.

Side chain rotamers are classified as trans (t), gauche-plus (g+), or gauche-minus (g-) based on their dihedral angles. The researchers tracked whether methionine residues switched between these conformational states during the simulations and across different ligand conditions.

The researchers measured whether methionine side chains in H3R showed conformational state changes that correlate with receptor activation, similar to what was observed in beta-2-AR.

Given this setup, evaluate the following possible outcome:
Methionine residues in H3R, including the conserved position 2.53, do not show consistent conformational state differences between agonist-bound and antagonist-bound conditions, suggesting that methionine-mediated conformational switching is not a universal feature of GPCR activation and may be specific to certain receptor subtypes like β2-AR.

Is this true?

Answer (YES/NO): NO